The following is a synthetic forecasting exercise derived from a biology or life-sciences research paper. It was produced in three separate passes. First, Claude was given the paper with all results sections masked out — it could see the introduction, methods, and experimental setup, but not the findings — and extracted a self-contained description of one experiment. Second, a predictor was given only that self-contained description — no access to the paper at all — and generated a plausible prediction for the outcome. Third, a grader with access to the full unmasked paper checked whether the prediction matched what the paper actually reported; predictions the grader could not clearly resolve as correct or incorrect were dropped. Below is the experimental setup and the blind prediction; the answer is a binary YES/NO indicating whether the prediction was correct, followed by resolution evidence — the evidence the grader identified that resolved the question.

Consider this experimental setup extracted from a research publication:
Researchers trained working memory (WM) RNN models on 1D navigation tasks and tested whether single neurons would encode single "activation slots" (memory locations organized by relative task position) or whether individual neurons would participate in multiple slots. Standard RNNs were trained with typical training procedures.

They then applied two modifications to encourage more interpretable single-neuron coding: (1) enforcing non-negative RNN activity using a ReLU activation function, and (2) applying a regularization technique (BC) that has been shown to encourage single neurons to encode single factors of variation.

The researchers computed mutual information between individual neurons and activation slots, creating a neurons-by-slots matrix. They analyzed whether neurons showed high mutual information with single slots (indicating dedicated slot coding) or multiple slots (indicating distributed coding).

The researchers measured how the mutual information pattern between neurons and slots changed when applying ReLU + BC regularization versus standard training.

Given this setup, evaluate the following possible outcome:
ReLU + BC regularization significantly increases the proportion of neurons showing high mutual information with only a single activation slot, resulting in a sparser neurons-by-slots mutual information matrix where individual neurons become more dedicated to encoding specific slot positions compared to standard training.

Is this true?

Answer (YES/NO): YES